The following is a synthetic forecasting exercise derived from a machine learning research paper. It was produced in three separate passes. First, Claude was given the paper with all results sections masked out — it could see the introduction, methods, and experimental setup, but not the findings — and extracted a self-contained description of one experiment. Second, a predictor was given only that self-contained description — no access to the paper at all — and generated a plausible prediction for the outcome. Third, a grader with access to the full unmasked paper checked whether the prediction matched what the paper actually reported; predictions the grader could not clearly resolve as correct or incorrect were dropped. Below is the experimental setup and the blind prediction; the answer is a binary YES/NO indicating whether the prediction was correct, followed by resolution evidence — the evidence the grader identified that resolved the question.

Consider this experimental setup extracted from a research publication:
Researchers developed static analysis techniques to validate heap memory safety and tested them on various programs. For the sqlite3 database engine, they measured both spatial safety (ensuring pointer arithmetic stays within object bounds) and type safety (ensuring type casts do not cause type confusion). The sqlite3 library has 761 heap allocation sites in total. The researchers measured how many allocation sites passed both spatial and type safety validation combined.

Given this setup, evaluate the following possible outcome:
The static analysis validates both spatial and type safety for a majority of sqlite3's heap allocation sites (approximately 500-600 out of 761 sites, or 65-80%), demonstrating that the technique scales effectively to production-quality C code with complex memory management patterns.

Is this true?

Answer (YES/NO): YES